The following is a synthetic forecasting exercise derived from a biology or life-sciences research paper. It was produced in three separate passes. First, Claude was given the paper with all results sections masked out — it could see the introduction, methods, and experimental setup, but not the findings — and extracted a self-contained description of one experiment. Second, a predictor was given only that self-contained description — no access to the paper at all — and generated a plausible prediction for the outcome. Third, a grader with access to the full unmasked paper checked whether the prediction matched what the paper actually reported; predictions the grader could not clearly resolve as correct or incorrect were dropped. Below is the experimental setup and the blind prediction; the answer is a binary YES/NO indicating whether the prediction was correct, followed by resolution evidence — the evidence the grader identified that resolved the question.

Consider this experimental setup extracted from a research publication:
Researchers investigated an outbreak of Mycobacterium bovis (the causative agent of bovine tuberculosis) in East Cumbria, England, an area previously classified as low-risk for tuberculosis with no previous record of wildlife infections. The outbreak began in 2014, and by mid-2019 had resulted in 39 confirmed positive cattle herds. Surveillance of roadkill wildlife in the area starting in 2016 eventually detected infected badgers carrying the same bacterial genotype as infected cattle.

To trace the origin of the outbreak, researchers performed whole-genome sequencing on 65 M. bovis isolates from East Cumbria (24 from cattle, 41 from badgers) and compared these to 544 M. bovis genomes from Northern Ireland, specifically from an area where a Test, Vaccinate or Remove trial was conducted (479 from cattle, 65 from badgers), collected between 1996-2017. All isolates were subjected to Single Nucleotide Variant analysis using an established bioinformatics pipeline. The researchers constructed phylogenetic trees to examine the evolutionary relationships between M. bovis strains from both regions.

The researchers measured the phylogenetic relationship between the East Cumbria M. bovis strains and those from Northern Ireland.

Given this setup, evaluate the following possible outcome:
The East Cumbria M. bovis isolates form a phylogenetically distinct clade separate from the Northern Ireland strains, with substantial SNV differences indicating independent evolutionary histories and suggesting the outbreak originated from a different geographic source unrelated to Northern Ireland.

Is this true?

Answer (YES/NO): NO